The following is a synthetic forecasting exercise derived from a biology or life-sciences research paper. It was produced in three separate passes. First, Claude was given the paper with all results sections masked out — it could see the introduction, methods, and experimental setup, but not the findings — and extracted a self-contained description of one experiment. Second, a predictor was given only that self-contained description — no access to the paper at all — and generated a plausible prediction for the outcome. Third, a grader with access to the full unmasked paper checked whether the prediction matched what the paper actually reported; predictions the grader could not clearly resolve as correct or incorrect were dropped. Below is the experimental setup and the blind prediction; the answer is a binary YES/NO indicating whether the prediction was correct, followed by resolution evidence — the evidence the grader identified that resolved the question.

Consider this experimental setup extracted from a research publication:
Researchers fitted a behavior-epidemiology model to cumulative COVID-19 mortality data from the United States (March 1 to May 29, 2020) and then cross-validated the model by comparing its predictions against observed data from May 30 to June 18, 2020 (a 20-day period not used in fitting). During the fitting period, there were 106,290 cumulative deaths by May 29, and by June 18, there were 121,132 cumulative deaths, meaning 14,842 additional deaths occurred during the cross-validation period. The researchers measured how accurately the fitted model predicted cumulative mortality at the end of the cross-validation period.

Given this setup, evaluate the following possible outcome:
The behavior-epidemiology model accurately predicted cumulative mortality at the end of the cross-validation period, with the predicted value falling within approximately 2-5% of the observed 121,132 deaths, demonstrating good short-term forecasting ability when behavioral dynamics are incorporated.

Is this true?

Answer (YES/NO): NO